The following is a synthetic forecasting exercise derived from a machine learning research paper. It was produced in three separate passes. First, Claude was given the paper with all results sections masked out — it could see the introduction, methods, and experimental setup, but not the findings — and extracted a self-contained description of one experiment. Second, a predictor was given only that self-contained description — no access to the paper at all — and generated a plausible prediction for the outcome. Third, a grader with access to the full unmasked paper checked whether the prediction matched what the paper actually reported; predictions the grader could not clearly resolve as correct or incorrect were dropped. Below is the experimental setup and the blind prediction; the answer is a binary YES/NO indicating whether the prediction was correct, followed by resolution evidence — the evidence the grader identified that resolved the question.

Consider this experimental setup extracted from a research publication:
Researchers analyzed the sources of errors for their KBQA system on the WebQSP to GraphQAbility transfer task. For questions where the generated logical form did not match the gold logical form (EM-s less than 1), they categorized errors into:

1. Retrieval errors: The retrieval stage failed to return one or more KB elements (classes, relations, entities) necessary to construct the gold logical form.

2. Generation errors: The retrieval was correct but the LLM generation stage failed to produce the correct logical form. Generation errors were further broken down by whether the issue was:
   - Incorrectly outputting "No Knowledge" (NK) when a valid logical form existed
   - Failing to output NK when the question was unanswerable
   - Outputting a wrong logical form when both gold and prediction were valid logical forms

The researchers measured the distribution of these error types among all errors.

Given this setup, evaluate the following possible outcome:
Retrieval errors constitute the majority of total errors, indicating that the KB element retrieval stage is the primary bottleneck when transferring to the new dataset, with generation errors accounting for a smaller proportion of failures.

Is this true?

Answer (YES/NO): NO